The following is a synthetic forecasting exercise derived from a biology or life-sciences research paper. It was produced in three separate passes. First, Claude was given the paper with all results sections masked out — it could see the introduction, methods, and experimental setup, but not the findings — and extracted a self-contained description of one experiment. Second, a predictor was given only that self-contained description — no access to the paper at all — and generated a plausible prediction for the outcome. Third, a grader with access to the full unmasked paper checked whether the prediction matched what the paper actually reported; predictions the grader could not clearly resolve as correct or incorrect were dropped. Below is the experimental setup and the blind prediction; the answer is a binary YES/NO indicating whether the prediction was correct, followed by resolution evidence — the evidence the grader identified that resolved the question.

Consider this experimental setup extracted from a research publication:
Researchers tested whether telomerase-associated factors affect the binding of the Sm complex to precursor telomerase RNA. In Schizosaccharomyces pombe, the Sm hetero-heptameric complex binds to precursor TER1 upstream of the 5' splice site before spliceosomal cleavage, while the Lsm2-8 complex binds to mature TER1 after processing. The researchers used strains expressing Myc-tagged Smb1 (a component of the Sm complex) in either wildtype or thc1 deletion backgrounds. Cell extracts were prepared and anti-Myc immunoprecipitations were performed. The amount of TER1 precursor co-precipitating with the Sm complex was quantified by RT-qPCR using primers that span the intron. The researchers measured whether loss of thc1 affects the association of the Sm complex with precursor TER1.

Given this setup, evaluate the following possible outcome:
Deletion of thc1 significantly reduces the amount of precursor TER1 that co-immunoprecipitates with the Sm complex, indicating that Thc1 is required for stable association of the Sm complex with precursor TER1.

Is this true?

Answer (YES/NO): NO